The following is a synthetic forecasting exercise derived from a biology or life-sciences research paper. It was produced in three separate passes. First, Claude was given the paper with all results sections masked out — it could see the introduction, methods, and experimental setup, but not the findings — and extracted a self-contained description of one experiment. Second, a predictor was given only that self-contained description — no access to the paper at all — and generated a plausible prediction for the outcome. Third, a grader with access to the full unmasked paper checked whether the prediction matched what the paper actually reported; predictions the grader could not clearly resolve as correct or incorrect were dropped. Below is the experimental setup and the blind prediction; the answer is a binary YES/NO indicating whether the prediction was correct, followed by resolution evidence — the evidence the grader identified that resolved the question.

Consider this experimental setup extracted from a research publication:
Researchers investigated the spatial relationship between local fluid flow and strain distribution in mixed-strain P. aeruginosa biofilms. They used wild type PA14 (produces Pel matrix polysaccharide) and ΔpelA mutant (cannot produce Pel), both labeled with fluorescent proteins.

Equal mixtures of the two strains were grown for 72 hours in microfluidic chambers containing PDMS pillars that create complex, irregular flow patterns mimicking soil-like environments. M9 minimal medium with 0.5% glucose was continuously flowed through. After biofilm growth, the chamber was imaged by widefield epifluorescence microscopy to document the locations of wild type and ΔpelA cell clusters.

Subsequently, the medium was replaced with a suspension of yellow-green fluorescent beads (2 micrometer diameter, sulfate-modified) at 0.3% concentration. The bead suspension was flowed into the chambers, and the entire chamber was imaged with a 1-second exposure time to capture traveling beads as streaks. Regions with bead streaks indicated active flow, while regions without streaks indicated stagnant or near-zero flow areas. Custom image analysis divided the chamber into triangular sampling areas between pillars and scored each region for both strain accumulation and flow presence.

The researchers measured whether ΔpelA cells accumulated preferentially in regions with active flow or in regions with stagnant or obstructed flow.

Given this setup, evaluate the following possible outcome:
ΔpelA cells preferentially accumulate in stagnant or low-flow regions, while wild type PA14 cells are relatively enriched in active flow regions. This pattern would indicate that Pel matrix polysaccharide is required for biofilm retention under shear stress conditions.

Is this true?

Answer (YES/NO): YES